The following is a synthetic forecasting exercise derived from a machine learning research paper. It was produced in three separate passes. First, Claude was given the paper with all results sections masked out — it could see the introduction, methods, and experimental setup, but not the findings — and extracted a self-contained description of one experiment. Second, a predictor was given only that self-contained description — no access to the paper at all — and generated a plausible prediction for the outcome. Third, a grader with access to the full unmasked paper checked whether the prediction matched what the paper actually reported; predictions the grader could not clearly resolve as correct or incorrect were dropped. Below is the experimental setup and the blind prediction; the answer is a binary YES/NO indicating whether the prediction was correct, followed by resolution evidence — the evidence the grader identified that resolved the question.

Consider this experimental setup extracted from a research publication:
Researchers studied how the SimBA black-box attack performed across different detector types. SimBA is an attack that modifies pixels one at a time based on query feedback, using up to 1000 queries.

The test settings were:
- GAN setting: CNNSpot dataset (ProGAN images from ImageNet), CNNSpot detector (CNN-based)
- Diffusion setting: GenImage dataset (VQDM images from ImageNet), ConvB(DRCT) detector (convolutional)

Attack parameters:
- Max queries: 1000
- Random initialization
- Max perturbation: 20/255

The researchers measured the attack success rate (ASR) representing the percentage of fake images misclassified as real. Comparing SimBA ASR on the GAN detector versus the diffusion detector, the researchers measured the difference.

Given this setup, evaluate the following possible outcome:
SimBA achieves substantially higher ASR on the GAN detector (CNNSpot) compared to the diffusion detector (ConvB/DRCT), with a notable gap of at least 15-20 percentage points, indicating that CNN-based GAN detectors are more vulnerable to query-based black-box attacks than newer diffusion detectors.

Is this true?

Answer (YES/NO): NO